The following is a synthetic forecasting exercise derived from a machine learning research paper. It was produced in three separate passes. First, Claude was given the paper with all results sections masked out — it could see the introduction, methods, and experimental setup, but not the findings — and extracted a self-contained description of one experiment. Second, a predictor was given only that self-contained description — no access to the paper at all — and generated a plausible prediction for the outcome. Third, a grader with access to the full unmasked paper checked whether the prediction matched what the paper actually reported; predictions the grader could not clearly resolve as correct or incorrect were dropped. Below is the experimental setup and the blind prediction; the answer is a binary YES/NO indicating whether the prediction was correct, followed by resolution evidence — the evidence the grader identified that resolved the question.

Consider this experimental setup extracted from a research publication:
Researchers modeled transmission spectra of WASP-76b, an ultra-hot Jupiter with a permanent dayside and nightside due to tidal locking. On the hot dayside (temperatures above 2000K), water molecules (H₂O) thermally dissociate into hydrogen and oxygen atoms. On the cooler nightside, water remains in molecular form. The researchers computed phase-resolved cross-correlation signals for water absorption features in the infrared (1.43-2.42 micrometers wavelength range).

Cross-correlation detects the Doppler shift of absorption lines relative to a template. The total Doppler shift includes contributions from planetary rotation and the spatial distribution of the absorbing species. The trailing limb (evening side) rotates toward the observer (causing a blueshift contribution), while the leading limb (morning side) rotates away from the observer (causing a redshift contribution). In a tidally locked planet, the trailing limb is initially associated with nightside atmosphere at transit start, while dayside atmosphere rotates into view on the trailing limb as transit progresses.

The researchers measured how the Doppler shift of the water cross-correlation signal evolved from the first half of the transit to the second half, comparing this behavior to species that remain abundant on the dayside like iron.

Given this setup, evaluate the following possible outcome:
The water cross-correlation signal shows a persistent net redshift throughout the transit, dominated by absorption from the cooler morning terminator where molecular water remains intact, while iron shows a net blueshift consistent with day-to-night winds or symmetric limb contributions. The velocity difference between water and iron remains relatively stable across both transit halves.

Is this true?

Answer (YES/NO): NO